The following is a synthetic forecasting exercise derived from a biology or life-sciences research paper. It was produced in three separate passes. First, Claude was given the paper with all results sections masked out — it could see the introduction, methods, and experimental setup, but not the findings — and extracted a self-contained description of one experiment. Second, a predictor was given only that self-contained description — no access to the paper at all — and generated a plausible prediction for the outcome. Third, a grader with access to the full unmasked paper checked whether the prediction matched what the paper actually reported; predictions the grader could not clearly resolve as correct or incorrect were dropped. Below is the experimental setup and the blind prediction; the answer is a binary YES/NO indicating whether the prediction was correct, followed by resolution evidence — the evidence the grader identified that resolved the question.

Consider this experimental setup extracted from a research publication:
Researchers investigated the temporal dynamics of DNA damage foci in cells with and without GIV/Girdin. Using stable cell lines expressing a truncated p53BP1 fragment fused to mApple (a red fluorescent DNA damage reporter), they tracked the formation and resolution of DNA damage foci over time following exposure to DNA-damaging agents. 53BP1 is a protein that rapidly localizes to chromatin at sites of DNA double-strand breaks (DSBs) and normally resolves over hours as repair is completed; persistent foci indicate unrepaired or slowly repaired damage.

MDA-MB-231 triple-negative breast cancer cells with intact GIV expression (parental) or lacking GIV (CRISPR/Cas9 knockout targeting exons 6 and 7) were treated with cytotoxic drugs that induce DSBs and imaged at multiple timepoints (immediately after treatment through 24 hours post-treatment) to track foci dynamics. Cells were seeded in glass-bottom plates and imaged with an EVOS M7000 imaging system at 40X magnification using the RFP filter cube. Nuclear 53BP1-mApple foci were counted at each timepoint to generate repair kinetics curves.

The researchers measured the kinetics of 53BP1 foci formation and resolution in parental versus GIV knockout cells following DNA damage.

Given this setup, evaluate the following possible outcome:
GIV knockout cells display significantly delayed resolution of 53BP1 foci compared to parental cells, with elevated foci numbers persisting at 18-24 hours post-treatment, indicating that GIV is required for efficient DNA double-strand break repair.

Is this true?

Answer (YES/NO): NO